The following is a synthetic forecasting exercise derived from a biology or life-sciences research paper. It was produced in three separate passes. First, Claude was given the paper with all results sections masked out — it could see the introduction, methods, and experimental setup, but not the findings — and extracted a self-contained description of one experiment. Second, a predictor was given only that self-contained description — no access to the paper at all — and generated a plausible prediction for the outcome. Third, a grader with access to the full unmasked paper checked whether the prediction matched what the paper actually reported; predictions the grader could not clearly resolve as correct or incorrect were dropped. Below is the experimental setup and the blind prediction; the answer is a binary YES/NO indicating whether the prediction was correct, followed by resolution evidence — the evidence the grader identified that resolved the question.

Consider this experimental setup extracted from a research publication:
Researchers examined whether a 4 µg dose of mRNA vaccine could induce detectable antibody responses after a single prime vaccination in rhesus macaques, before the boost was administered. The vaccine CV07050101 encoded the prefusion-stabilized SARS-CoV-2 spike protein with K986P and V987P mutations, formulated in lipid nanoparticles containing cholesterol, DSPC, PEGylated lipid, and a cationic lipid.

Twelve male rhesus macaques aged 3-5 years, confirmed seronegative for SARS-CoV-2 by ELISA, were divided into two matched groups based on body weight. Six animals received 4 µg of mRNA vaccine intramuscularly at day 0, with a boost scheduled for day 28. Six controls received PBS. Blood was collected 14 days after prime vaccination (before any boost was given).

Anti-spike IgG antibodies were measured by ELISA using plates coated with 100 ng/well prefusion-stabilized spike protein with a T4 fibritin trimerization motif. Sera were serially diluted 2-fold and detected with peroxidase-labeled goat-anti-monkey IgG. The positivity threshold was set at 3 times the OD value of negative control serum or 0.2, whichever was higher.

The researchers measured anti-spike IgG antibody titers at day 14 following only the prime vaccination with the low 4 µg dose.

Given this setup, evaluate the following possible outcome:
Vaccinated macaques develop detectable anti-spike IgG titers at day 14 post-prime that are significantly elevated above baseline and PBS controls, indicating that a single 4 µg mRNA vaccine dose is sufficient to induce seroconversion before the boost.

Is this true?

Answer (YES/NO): NO